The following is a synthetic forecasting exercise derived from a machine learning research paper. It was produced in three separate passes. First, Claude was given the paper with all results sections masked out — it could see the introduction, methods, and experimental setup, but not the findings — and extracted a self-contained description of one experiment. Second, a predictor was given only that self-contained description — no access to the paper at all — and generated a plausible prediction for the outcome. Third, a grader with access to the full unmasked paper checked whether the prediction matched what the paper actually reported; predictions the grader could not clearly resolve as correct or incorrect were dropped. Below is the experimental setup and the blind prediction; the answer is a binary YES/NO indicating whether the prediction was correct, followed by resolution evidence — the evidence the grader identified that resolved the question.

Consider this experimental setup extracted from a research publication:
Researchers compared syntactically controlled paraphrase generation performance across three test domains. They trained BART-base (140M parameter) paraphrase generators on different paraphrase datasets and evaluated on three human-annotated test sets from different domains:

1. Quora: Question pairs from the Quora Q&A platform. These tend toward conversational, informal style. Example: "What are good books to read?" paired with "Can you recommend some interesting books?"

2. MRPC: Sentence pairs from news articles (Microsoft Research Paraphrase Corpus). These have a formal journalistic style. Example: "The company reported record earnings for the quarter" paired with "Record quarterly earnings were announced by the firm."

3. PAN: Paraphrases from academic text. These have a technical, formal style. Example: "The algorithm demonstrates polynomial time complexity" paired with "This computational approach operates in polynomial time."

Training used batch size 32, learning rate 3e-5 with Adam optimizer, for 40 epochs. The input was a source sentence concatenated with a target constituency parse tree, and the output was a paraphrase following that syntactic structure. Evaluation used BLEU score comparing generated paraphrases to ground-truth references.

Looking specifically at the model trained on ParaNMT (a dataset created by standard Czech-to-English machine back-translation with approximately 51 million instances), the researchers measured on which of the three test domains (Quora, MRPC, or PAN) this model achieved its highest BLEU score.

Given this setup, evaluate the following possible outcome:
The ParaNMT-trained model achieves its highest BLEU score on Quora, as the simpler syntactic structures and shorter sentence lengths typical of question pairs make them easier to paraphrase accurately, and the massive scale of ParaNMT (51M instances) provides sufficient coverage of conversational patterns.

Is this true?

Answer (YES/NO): YES